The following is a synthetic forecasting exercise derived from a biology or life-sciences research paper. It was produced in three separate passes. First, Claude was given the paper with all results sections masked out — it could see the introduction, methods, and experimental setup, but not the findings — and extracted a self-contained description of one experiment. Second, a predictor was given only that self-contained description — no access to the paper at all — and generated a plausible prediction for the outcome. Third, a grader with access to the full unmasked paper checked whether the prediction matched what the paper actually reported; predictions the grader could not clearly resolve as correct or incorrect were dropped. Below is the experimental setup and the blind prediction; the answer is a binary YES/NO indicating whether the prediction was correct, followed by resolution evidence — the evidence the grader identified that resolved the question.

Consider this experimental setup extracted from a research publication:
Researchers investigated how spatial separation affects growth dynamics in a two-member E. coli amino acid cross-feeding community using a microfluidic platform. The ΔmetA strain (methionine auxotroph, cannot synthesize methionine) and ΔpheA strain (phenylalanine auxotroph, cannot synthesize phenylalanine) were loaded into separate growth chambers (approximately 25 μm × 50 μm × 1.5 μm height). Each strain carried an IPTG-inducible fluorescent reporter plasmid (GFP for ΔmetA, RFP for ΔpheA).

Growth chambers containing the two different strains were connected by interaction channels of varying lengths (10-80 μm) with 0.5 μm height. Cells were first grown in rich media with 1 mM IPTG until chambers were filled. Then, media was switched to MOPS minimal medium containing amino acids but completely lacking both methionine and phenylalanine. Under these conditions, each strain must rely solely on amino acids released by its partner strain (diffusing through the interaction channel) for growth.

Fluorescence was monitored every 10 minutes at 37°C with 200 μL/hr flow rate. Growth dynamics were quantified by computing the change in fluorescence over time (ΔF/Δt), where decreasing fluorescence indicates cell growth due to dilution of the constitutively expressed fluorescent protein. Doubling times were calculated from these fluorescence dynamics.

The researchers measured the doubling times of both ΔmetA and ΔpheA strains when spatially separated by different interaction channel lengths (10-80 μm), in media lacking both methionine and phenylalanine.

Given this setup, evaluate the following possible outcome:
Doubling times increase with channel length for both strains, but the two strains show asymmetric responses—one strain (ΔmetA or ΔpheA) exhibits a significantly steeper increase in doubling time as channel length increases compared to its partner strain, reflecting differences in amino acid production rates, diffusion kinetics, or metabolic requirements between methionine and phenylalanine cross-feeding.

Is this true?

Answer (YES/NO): NO